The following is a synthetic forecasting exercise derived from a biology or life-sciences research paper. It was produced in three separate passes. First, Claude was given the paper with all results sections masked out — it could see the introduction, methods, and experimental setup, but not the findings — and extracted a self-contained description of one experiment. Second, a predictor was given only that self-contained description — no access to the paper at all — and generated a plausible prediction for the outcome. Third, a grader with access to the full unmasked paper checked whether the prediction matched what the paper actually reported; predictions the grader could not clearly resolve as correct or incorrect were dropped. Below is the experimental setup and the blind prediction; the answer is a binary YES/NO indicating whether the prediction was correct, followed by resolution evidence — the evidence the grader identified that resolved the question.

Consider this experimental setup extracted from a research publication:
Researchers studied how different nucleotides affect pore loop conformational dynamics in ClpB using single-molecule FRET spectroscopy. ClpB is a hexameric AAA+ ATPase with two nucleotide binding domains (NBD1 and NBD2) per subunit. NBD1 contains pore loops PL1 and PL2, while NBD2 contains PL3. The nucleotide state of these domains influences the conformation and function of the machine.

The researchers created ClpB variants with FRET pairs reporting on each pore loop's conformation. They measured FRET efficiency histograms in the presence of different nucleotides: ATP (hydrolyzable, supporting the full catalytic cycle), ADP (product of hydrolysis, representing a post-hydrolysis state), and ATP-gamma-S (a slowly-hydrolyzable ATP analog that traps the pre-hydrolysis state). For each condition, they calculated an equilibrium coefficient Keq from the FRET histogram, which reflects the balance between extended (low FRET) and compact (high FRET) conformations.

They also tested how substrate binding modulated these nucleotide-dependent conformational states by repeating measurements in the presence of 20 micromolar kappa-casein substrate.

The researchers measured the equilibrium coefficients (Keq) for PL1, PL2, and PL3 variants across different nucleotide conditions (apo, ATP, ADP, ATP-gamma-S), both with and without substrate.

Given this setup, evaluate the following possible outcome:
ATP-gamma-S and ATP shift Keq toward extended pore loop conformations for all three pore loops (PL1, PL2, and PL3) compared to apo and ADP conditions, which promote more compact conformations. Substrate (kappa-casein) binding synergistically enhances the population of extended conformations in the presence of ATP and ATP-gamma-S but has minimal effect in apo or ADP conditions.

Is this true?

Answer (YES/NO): NO